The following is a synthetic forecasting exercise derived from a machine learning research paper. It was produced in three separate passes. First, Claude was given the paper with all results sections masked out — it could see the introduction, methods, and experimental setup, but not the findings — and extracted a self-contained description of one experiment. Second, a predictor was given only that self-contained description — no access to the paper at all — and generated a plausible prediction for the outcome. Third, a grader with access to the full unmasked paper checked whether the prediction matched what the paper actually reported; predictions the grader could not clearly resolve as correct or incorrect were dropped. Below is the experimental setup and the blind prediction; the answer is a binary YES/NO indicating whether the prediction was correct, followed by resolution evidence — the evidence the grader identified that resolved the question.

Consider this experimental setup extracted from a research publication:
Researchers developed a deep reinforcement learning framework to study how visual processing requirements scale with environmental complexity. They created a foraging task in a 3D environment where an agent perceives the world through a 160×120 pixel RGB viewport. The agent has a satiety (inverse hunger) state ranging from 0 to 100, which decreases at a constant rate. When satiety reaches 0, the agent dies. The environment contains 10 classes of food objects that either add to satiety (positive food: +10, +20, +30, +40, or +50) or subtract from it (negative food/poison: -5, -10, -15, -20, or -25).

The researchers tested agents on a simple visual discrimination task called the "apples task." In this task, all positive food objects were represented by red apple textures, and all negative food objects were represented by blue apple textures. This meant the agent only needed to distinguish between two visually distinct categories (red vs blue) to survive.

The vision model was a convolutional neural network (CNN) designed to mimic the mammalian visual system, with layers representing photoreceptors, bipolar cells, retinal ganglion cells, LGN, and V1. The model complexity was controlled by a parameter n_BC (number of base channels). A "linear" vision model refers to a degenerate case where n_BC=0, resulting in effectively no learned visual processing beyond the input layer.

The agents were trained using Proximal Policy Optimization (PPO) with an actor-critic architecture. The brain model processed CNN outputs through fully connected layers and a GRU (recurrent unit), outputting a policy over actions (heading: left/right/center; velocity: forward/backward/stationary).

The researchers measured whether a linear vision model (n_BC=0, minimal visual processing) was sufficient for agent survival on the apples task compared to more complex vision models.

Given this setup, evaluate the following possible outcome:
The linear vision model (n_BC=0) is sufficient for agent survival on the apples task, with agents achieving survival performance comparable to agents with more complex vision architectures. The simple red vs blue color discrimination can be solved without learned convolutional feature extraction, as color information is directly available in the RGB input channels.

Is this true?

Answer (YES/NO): YES